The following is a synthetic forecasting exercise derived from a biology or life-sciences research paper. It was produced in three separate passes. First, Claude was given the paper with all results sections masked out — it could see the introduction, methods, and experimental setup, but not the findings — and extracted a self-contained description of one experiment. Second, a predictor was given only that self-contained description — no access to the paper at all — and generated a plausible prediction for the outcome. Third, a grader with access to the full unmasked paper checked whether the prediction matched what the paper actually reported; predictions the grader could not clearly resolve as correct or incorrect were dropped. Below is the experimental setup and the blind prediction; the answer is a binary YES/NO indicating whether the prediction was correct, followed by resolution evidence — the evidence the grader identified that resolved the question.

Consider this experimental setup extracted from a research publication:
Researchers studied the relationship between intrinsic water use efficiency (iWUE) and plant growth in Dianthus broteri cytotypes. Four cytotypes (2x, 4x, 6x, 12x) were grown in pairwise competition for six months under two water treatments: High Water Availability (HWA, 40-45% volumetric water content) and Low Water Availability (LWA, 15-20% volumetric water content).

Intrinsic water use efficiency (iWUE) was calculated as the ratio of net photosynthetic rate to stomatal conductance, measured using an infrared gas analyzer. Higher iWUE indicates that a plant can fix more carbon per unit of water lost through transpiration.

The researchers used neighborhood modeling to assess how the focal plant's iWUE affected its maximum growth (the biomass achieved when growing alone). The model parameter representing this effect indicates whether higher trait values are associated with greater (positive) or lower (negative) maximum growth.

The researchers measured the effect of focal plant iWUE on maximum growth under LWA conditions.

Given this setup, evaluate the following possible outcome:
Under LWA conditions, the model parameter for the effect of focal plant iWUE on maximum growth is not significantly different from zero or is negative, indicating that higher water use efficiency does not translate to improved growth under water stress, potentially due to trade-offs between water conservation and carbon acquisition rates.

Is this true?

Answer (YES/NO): YES